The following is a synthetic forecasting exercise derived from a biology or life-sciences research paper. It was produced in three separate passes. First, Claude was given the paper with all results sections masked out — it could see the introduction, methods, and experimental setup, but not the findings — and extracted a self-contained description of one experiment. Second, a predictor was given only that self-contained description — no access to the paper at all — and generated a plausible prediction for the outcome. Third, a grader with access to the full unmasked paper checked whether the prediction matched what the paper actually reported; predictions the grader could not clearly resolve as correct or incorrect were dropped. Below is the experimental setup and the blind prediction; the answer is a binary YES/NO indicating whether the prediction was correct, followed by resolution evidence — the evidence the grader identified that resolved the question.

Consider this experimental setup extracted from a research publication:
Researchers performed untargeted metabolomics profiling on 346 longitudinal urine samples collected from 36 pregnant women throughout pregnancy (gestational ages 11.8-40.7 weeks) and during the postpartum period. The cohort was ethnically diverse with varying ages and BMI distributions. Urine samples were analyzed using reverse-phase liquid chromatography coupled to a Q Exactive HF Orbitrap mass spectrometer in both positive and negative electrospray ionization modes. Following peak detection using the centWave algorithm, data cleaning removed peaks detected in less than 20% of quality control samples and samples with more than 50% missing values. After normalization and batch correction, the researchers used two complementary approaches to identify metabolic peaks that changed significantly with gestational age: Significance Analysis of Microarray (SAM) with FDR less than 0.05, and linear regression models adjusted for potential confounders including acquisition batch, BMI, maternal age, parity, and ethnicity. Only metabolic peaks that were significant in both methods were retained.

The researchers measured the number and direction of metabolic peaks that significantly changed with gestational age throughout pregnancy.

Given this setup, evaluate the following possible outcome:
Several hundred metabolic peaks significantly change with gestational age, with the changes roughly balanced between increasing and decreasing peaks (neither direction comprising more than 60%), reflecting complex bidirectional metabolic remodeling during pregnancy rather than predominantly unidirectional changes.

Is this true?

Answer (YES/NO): NO